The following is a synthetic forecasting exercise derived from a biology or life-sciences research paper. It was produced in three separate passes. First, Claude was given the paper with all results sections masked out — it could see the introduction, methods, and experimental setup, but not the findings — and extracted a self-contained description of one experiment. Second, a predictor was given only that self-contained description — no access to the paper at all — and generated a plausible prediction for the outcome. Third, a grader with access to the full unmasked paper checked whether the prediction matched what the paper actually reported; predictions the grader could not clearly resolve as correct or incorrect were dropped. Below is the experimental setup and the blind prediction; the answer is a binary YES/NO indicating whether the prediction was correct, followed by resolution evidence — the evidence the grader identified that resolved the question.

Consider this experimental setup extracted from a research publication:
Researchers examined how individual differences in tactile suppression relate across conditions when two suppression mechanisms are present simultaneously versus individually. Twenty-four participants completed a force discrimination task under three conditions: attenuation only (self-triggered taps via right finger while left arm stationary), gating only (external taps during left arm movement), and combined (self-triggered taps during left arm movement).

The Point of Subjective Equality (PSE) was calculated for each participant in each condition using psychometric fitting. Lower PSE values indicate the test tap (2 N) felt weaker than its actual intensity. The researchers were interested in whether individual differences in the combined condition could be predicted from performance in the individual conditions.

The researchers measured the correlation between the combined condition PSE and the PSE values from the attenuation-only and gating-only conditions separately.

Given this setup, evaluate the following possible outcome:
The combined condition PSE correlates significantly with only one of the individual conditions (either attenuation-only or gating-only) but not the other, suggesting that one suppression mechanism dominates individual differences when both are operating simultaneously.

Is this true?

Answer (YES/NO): YES